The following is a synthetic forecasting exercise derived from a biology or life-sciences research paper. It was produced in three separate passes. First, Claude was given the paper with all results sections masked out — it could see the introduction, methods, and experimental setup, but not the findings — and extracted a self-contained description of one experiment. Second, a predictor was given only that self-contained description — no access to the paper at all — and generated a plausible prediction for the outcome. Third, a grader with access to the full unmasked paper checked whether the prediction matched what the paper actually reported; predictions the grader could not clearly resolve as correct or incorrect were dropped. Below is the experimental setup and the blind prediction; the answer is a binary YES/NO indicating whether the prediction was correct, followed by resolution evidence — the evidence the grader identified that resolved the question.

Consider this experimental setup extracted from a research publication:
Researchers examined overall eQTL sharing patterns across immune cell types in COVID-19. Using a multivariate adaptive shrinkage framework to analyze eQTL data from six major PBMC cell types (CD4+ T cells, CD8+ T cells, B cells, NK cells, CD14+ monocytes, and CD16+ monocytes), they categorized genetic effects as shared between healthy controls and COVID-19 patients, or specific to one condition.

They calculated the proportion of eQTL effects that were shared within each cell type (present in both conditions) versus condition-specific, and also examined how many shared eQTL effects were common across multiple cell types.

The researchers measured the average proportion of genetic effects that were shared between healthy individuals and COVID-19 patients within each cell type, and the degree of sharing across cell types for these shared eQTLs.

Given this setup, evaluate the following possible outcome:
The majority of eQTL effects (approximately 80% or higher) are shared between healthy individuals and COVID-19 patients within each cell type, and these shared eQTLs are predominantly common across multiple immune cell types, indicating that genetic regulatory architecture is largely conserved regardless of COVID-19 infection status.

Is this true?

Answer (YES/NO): YES